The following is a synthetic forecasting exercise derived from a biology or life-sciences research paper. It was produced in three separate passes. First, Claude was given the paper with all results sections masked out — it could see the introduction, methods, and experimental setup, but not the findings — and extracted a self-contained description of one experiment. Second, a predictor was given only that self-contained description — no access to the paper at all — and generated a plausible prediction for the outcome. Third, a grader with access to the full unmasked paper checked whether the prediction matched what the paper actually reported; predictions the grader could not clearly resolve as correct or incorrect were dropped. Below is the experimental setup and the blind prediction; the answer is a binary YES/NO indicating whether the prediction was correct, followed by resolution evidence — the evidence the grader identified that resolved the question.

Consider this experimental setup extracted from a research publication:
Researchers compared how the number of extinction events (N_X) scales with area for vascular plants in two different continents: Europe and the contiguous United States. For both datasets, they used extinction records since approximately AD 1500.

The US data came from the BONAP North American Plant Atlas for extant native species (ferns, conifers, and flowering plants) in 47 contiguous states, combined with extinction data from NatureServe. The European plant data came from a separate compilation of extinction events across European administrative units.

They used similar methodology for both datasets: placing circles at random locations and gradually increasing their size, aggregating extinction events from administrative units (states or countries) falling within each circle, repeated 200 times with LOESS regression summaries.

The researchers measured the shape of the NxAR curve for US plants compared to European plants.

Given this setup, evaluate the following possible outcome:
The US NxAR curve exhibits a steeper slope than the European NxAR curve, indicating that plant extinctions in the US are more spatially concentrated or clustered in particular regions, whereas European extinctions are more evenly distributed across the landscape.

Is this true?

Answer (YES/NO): NO